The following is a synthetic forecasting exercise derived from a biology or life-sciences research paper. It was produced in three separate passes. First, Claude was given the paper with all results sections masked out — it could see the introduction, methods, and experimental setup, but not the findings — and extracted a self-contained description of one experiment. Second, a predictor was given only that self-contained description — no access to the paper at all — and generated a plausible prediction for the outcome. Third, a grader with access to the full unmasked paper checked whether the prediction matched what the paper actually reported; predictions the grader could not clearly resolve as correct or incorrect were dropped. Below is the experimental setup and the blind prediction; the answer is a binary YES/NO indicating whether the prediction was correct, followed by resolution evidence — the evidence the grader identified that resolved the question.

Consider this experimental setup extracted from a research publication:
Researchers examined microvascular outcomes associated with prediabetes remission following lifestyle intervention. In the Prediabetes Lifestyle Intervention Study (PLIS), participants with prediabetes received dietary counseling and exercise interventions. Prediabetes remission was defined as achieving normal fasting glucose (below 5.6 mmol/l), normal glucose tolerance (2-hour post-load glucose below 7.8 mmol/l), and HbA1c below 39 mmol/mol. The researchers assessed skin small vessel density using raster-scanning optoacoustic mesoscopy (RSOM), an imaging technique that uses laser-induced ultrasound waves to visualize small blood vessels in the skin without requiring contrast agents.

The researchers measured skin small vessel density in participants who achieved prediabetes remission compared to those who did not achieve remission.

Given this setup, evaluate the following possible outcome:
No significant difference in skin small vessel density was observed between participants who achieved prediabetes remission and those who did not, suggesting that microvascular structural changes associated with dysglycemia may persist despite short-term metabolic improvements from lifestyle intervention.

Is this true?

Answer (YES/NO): NO